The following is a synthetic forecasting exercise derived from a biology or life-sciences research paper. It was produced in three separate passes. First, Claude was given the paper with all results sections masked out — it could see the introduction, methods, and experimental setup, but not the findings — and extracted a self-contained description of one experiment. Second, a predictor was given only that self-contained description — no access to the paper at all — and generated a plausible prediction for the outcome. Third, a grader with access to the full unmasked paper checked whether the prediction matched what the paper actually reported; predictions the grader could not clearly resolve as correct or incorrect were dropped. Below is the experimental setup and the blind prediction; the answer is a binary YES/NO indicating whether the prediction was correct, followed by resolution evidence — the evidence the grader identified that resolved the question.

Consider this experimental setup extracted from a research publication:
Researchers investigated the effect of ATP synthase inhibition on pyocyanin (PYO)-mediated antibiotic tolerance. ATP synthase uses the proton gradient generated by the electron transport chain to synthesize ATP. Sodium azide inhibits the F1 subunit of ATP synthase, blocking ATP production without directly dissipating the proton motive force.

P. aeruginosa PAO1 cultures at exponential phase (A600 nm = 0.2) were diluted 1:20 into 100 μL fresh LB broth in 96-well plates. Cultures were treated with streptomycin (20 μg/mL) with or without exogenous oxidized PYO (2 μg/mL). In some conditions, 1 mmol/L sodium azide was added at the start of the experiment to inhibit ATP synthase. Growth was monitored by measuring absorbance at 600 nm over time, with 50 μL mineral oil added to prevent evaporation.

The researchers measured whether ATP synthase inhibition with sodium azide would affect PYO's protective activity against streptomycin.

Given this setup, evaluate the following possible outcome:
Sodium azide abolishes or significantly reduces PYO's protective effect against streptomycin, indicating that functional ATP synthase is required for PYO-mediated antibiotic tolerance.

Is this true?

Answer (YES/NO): YES